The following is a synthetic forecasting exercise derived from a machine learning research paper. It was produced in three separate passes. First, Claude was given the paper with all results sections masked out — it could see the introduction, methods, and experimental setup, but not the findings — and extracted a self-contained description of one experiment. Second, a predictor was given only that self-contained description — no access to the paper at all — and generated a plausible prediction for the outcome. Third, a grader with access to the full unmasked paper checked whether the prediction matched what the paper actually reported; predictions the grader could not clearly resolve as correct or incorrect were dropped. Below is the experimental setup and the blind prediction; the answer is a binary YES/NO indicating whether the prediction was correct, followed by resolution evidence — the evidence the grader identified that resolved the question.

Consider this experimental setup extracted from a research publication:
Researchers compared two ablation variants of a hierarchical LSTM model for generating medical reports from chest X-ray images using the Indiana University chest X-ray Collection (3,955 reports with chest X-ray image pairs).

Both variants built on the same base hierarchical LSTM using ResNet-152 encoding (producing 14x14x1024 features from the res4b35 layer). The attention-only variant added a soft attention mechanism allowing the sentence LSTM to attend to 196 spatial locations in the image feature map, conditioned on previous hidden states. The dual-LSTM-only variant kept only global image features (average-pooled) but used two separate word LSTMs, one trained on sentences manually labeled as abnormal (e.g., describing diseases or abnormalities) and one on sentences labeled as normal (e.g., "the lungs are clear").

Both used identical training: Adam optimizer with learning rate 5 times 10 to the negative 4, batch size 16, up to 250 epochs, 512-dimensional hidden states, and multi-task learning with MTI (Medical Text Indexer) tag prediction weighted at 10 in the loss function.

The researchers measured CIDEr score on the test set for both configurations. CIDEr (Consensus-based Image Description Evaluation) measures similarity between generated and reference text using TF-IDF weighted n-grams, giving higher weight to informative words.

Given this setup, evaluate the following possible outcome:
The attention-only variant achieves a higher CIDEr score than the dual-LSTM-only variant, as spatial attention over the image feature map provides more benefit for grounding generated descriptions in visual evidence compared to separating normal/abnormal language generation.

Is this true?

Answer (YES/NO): YES